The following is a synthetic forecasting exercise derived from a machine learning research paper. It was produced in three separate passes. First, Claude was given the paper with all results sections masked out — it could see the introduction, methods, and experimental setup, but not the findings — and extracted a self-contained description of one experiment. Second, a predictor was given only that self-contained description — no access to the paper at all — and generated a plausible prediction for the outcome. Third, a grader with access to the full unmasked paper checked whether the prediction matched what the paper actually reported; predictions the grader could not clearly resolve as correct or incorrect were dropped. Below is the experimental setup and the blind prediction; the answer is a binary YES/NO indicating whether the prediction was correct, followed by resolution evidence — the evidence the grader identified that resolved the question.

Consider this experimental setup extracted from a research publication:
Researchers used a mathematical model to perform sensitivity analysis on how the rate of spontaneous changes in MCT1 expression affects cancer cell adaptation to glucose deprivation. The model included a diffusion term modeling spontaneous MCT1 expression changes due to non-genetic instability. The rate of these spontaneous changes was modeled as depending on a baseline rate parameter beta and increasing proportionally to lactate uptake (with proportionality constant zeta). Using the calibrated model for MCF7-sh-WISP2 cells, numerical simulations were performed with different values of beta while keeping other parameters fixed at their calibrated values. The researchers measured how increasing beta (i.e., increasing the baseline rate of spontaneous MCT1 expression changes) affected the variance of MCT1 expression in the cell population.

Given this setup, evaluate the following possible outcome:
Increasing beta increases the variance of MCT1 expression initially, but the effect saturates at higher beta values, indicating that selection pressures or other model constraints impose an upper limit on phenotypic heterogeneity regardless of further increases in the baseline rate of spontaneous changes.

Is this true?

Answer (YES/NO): NO